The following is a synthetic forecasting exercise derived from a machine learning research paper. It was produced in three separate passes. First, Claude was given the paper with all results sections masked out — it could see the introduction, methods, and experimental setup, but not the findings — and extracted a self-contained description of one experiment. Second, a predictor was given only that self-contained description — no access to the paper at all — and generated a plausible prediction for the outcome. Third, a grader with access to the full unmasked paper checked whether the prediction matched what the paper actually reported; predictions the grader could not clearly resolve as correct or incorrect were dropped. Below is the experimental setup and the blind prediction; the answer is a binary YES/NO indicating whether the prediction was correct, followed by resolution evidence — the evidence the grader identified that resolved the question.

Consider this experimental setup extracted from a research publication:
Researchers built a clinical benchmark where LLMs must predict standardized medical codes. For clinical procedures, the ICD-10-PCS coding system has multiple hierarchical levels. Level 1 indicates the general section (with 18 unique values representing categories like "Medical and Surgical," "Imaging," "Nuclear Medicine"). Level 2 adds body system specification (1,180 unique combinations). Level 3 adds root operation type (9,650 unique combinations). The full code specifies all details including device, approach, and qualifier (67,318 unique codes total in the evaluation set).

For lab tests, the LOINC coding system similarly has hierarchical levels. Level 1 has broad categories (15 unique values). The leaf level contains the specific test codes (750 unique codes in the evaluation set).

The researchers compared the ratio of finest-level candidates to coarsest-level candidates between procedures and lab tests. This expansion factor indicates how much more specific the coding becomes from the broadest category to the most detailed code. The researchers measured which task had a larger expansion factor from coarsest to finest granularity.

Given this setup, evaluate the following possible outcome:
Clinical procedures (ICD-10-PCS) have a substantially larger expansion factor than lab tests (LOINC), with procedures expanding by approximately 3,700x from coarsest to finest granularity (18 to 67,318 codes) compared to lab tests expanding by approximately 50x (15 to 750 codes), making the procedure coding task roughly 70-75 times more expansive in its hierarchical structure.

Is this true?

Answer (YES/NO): YES